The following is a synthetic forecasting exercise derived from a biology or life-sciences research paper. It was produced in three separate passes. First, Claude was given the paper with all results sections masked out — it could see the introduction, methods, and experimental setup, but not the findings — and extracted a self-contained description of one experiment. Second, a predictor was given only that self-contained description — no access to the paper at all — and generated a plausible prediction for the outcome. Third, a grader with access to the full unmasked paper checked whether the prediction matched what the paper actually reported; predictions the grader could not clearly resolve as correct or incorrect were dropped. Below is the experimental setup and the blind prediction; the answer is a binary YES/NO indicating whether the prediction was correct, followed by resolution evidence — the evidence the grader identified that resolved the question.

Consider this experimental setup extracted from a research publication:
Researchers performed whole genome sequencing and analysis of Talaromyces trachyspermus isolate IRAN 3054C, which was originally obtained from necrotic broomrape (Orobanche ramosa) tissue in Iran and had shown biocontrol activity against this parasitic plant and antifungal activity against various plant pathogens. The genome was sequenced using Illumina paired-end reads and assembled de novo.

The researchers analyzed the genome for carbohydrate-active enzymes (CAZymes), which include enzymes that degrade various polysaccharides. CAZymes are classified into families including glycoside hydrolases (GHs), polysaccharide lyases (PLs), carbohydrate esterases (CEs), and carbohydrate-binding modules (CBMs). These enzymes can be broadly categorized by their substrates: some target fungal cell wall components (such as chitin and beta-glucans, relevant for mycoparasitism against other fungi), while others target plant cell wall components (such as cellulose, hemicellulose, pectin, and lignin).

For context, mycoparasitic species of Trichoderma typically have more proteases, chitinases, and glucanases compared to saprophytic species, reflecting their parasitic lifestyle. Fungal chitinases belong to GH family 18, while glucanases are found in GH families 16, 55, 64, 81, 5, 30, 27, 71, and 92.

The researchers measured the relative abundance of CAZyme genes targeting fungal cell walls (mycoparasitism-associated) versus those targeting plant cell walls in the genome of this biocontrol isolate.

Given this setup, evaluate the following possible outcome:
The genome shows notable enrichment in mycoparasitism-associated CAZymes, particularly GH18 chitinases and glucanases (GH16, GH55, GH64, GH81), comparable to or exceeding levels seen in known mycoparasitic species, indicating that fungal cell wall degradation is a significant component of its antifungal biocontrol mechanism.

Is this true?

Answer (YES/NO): YES